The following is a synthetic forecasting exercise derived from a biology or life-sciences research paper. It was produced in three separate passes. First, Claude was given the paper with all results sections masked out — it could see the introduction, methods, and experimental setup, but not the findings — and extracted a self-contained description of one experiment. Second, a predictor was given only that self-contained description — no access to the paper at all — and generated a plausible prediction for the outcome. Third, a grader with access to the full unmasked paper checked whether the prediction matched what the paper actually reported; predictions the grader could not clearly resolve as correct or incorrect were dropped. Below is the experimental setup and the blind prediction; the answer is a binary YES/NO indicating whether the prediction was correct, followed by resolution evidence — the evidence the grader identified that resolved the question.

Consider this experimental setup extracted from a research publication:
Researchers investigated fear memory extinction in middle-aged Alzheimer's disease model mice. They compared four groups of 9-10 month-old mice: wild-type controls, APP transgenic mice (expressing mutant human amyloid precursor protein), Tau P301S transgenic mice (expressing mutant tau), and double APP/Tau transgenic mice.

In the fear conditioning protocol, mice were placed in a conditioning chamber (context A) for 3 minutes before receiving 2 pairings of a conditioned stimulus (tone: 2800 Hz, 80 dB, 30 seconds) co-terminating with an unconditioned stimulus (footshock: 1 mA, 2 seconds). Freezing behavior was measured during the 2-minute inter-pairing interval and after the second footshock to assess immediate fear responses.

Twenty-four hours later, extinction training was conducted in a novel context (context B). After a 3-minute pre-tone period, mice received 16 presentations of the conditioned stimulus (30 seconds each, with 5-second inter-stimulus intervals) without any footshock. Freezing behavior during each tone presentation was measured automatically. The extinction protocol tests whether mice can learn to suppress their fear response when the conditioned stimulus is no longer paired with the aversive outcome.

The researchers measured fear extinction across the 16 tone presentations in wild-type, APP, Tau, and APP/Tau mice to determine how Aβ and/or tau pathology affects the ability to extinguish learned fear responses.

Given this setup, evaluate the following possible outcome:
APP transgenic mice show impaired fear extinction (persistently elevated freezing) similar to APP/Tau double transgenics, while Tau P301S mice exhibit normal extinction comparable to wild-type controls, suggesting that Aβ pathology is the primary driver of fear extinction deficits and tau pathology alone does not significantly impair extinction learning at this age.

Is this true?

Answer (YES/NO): YES